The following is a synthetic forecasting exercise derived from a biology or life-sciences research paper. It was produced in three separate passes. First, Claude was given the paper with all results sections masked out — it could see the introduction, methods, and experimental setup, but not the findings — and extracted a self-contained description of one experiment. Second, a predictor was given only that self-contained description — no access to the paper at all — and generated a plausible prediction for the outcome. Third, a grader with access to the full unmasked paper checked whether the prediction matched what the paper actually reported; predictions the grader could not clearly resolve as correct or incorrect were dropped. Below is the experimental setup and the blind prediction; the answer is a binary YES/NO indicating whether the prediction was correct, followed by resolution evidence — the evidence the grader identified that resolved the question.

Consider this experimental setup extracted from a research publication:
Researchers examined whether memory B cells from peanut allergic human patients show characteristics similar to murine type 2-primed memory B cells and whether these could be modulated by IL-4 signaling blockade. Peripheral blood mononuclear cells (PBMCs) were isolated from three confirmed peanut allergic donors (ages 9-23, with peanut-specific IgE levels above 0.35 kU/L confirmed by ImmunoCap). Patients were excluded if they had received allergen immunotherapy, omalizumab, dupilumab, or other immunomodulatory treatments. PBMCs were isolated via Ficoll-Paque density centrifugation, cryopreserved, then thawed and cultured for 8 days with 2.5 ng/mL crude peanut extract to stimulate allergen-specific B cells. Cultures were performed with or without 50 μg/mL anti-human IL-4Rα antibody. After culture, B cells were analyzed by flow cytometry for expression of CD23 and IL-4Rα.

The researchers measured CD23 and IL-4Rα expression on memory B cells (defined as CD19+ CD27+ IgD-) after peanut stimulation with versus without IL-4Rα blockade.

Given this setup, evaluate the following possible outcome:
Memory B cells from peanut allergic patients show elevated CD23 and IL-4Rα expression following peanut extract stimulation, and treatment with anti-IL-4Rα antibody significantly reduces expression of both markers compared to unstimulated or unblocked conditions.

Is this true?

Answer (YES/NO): YES